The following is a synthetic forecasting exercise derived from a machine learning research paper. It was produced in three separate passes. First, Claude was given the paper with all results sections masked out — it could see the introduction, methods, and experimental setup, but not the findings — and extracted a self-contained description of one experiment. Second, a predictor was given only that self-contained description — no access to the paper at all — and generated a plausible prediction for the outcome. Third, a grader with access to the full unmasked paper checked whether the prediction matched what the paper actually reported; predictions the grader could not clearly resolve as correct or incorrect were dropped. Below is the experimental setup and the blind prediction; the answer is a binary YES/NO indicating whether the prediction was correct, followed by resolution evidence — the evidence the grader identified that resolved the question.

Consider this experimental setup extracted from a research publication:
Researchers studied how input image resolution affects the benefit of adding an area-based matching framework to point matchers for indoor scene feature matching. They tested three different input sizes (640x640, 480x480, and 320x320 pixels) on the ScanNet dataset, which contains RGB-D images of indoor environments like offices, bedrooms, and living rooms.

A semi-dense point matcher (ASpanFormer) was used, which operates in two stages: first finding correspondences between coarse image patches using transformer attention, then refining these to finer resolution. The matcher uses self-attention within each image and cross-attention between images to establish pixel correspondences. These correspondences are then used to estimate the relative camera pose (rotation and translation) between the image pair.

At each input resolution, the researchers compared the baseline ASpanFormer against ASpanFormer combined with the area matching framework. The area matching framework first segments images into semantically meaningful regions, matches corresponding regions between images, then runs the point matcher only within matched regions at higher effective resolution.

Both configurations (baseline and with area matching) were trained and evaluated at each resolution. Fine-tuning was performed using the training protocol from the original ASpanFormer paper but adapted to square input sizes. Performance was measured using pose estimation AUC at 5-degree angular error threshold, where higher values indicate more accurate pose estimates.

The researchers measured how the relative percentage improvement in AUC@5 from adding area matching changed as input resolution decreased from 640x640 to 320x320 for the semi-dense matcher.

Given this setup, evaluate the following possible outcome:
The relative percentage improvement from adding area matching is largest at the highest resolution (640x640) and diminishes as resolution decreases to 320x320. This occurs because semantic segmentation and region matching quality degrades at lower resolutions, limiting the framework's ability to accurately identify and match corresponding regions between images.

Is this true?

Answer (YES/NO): NO